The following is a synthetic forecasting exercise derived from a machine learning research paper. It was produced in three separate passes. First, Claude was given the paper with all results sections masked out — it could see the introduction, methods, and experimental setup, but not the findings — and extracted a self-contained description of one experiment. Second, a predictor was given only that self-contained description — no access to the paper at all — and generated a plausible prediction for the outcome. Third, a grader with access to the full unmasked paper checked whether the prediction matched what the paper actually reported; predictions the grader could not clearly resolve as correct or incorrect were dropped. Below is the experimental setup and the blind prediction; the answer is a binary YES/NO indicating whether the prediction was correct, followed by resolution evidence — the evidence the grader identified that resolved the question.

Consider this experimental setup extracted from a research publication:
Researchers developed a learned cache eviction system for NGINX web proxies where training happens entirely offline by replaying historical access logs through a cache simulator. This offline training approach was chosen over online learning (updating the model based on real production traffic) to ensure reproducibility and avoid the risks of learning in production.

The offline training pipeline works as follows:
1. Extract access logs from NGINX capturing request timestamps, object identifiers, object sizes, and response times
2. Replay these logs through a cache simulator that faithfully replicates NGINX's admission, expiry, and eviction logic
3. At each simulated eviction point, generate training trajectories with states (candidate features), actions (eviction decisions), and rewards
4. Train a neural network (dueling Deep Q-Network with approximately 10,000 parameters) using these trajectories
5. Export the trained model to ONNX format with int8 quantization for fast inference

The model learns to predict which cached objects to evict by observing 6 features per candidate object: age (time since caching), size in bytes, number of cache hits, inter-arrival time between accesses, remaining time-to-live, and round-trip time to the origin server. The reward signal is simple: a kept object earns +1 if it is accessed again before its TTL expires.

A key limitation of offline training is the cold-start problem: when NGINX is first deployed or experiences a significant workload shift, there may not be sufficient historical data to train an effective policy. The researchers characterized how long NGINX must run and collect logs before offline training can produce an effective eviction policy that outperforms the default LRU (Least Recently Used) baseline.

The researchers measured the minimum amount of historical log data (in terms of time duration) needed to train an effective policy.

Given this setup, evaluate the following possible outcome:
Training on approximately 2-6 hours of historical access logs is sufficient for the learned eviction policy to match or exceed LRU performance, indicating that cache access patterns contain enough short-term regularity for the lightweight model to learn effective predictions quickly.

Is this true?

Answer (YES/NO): NO